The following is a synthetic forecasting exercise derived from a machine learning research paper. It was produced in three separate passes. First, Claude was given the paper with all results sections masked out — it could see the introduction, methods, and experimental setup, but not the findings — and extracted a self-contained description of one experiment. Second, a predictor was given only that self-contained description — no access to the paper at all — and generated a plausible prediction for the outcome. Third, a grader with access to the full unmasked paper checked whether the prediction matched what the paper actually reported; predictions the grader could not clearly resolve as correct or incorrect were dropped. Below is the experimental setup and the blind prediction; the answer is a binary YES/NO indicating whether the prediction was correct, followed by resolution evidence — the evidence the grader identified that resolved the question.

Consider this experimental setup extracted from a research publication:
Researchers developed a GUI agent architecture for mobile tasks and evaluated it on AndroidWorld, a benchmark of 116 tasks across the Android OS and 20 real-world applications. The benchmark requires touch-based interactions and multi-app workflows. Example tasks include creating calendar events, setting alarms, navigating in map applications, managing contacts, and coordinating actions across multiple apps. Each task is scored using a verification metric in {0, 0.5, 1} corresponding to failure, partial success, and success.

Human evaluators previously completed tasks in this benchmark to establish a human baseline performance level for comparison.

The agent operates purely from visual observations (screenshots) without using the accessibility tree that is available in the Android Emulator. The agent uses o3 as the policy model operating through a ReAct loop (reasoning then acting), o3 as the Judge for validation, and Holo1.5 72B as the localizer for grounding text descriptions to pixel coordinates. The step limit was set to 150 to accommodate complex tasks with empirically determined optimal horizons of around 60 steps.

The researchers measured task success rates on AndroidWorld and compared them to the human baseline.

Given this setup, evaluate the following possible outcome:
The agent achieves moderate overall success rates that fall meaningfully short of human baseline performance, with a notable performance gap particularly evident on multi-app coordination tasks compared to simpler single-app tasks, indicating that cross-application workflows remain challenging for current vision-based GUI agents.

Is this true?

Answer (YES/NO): NO